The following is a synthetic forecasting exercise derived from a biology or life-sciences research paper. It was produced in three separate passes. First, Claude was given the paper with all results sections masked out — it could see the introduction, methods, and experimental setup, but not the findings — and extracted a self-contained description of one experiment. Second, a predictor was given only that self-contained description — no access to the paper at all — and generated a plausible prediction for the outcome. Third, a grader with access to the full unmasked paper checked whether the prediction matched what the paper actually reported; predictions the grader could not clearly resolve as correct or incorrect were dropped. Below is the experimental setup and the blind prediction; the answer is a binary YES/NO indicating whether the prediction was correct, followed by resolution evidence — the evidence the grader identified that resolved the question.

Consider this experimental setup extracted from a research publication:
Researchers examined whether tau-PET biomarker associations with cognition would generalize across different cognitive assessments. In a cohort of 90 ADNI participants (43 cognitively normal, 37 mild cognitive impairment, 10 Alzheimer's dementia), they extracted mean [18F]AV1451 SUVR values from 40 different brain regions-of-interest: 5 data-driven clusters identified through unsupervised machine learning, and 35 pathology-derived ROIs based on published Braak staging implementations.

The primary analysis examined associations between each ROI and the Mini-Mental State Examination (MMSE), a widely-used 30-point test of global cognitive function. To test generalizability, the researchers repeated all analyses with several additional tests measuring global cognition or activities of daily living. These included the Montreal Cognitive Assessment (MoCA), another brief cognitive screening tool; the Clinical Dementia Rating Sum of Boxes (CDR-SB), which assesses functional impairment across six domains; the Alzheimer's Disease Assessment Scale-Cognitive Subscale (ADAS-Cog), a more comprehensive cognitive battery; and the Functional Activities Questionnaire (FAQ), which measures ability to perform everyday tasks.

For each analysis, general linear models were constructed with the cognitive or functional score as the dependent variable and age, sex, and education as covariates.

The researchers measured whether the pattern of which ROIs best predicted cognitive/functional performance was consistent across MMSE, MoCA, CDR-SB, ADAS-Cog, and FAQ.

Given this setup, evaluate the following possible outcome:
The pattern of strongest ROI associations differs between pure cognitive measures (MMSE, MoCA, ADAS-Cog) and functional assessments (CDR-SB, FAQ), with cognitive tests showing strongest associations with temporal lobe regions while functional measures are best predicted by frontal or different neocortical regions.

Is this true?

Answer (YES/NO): NO